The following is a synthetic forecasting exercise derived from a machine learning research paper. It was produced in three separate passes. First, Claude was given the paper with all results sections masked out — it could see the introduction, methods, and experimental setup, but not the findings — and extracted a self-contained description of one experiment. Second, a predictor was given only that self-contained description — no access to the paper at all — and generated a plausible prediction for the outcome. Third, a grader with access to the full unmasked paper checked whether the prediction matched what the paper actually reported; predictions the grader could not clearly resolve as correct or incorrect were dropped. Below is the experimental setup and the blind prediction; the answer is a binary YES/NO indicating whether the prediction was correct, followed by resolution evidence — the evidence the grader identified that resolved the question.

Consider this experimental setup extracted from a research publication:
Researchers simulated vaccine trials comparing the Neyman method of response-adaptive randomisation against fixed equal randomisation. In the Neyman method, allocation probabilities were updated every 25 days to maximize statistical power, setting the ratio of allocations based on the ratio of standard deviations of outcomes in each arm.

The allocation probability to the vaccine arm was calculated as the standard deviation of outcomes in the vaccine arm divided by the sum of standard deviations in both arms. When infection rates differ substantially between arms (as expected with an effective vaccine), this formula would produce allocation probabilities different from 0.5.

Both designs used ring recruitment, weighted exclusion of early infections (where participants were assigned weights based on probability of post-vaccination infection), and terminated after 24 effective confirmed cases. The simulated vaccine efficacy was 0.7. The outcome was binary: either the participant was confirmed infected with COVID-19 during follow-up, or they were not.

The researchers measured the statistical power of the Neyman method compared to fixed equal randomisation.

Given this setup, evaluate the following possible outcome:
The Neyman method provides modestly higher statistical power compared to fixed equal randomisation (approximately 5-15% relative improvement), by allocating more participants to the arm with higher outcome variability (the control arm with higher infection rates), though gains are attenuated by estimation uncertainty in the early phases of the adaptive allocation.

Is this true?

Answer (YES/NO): NO